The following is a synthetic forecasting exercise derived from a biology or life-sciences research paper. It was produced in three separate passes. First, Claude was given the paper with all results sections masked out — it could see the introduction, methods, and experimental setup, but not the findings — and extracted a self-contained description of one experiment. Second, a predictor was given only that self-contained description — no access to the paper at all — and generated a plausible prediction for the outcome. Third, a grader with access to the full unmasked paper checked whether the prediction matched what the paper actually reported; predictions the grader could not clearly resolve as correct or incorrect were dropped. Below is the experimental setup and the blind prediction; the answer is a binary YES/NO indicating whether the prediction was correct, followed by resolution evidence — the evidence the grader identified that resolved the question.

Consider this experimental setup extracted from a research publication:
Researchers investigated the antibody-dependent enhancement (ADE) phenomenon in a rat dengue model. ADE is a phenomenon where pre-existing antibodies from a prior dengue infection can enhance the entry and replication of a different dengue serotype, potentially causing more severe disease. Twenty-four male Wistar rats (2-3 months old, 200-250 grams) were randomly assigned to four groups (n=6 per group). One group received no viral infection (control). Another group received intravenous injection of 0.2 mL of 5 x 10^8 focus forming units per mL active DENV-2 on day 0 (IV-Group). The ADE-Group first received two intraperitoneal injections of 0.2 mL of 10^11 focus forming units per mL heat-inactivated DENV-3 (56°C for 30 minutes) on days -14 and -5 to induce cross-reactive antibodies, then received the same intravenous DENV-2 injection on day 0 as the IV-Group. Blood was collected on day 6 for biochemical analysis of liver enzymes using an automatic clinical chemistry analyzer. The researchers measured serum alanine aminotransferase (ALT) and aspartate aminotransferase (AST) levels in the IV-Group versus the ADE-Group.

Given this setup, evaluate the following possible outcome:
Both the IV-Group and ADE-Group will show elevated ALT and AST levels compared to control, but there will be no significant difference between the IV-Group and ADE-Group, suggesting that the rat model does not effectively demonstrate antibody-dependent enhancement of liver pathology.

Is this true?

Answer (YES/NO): NO